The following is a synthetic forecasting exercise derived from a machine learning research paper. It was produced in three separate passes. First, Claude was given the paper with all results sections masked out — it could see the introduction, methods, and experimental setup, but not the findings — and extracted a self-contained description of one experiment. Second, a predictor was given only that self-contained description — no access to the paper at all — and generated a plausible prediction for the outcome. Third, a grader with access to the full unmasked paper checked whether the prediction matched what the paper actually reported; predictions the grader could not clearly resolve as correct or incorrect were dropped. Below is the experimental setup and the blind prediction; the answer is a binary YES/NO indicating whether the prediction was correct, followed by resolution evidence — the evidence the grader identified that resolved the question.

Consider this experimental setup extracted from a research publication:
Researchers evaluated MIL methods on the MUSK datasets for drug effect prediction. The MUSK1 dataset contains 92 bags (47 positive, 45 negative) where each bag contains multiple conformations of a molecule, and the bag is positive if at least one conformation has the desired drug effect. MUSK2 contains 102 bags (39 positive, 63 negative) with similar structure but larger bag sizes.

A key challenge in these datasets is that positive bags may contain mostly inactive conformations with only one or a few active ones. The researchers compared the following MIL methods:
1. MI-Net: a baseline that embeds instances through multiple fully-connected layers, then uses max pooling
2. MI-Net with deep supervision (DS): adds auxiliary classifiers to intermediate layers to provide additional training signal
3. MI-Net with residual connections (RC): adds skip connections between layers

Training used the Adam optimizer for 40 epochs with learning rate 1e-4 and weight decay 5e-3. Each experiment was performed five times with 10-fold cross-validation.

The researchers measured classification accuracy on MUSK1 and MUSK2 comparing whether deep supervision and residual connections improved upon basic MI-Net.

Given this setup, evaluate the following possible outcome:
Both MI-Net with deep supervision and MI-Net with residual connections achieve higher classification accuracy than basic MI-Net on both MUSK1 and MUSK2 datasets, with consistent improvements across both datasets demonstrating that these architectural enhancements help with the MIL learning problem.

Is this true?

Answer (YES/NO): YES